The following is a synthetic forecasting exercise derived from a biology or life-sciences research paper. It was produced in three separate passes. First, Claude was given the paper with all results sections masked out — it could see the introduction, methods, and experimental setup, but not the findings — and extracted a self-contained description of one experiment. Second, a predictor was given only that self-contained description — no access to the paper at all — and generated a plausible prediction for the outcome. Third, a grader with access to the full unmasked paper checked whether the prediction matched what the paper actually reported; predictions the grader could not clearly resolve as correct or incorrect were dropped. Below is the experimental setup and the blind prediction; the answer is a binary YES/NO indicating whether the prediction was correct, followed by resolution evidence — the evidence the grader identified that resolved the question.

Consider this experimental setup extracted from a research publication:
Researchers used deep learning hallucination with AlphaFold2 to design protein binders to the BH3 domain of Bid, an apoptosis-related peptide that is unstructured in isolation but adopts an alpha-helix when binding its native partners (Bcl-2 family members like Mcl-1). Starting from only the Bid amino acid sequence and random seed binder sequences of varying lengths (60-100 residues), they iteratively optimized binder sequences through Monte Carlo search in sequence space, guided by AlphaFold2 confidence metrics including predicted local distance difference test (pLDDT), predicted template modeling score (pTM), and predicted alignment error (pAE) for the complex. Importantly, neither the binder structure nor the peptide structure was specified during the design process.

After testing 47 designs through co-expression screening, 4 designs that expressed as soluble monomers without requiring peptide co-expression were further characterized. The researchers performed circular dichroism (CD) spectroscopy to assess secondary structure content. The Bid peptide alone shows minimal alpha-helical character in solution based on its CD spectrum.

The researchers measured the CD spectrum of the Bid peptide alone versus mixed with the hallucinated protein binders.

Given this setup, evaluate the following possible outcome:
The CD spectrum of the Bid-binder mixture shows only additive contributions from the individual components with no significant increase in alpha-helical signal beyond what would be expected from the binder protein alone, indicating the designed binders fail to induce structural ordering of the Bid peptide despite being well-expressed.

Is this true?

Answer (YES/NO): NO